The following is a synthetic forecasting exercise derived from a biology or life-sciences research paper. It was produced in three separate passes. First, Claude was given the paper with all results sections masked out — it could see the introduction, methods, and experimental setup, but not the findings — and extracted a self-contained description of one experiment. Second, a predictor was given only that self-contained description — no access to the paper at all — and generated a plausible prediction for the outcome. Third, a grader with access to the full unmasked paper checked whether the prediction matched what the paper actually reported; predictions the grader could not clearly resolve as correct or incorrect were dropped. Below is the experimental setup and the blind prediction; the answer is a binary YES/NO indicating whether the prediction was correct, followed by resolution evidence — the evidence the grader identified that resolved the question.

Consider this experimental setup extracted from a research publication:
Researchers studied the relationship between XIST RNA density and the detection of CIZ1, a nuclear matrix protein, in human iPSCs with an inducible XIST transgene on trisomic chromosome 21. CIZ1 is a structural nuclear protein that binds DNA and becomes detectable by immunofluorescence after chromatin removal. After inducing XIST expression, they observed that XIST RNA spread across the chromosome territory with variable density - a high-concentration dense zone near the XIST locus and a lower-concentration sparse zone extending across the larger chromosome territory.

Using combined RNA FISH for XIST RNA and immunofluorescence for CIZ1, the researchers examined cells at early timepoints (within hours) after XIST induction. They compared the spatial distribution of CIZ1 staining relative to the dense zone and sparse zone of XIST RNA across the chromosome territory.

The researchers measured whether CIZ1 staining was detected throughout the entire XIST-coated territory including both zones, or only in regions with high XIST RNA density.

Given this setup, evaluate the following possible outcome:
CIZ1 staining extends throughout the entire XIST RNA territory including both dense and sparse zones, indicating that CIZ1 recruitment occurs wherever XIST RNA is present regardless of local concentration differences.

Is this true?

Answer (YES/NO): YES